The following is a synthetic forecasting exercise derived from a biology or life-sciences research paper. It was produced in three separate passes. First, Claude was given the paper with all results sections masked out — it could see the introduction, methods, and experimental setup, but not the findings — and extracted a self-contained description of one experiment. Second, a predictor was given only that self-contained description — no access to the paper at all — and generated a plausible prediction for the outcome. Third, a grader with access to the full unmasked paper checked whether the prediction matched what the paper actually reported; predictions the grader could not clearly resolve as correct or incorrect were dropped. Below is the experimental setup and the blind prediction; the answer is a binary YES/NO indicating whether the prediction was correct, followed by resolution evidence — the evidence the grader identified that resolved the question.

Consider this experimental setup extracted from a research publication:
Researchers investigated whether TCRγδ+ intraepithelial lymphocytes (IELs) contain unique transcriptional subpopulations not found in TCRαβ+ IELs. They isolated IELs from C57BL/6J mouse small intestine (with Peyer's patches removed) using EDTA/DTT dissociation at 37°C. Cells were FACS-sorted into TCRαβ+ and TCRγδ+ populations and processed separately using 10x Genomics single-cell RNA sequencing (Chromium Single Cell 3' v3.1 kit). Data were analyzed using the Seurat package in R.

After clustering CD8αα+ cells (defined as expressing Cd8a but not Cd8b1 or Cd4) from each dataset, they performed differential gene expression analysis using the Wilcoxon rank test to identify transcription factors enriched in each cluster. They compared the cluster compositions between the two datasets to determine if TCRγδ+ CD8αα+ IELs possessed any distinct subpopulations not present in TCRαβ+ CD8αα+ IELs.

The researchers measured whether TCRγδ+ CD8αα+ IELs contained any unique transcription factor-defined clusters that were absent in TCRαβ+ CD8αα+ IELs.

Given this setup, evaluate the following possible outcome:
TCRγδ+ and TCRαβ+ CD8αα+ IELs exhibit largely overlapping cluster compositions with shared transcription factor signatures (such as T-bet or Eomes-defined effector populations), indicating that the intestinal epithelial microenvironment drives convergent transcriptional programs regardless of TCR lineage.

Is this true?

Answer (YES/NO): NO